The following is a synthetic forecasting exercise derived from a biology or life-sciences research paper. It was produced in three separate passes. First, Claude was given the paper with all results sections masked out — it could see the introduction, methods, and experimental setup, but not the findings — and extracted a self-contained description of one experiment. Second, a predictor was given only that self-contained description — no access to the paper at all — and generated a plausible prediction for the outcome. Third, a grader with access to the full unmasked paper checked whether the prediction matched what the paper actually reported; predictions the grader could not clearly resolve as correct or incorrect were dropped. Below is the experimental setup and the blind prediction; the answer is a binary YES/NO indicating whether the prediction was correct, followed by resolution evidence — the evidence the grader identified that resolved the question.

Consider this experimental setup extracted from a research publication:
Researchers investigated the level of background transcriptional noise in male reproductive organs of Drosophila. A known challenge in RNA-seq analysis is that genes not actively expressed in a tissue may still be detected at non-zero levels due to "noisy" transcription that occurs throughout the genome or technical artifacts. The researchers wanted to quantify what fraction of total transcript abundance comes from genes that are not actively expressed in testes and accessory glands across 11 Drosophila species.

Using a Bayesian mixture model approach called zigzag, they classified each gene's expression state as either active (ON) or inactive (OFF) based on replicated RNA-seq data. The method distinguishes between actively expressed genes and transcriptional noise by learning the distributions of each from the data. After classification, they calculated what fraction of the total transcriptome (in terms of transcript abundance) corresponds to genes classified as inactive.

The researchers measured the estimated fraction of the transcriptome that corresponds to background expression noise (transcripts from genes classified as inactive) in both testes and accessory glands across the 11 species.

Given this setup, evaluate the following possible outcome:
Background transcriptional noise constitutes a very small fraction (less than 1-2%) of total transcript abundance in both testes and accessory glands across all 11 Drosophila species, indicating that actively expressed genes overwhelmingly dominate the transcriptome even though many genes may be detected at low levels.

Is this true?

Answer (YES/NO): YES